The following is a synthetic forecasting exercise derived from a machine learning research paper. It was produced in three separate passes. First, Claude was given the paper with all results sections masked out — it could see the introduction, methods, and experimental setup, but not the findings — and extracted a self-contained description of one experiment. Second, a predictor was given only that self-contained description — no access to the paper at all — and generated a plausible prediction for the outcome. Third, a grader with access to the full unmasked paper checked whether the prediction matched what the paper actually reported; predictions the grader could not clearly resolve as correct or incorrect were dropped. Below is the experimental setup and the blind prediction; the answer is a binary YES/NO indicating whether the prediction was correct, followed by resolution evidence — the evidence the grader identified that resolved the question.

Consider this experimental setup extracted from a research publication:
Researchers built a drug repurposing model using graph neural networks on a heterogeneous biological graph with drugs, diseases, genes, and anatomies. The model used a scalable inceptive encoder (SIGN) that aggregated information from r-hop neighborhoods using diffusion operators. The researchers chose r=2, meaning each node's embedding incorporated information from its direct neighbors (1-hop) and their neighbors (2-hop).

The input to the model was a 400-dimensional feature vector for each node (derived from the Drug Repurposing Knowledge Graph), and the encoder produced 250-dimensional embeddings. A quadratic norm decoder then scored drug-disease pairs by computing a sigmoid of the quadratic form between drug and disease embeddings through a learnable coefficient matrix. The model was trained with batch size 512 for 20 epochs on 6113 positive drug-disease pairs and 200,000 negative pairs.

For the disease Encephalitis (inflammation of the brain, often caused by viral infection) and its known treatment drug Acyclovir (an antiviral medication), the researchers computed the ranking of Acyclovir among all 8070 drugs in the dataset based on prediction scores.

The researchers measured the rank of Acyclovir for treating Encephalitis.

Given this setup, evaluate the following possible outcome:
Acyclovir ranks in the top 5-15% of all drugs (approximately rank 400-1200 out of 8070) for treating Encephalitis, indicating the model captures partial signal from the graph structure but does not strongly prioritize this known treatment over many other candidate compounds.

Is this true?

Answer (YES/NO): NO